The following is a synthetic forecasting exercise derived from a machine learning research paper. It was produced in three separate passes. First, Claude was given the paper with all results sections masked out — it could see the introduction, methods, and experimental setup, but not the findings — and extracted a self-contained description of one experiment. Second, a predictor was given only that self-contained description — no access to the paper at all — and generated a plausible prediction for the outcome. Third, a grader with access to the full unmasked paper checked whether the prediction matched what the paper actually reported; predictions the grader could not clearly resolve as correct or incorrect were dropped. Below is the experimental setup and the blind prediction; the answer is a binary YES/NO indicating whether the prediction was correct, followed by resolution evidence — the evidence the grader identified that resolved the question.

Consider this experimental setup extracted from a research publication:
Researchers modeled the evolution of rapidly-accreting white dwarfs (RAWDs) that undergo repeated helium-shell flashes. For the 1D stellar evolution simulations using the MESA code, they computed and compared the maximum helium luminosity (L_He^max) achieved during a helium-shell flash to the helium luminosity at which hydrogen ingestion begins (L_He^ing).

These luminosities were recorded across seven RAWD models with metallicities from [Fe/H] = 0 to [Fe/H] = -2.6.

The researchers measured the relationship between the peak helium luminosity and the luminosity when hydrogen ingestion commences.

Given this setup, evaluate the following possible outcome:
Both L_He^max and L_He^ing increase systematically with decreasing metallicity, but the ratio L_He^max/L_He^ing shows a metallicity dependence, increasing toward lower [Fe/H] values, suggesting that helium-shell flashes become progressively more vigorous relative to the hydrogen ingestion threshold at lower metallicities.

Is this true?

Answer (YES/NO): NO